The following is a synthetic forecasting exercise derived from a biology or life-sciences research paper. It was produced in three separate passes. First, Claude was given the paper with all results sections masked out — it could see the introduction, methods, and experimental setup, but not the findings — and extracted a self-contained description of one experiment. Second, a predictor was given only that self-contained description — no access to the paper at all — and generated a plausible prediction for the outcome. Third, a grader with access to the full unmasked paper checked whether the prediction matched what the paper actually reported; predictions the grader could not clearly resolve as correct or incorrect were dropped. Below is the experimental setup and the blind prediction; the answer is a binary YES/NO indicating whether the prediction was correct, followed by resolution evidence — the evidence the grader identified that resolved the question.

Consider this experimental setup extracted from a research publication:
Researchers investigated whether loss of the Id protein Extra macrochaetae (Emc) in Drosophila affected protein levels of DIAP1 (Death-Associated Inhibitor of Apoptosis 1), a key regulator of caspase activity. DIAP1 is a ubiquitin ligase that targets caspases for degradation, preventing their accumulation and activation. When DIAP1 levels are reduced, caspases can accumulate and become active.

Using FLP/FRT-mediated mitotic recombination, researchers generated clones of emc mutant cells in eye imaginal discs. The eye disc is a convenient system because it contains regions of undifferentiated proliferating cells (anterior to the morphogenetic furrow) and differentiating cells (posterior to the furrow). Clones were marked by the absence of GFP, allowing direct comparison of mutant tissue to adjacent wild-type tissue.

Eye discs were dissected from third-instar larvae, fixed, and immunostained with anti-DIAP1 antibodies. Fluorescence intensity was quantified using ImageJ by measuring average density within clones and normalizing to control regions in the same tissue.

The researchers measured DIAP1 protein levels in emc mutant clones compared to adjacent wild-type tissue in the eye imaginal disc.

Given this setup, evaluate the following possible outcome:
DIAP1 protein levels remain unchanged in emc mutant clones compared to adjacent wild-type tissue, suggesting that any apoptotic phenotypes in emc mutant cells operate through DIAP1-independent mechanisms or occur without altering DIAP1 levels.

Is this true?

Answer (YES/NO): NO